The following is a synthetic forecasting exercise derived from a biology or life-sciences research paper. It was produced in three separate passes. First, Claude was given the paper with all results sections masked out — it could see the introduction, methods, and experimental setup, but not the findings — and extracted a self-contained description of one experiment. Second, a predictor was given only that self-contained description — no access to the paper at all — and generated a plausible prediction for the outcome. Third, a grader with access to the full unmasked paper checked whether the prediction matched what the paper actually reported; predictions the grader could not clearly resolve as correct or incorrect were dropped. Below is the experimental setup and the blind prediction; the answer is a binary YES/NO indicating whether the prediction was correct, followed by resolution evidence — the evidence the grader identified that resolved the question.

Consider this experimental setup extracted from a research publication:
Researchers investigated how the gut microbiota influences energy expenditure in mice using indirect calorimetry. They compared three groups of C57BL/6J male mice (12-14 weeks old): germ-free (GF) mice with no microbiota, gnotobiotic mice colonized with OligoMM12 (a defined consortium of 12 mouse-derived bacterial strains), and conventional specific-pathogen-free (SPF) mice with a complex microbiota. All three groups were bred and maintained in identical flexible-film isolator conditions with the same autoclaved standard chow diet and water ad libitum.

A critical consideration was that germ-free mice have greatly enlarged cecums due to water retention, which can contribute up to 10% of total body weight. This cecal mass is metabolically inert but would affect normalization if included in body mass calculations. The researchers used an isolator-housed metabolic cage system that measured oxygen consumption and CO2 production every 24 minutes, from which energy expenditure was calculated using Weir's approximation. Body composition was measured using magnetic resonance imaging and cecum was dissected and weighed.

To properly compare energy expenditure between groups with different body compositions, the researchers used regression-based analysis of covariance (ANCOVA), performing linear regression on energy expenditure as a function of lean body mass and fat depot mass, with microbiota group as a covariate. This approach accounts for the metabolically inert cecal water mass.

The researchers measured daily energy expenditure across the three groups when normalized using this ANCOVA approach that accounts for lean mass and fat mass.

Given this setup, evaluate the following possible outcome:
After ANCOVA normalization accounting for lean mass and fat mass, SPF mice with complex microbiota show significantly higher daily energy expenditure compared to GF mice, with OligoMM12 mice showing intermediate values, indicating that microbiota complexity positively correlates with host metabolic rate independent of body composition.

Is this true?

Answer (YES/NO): NO